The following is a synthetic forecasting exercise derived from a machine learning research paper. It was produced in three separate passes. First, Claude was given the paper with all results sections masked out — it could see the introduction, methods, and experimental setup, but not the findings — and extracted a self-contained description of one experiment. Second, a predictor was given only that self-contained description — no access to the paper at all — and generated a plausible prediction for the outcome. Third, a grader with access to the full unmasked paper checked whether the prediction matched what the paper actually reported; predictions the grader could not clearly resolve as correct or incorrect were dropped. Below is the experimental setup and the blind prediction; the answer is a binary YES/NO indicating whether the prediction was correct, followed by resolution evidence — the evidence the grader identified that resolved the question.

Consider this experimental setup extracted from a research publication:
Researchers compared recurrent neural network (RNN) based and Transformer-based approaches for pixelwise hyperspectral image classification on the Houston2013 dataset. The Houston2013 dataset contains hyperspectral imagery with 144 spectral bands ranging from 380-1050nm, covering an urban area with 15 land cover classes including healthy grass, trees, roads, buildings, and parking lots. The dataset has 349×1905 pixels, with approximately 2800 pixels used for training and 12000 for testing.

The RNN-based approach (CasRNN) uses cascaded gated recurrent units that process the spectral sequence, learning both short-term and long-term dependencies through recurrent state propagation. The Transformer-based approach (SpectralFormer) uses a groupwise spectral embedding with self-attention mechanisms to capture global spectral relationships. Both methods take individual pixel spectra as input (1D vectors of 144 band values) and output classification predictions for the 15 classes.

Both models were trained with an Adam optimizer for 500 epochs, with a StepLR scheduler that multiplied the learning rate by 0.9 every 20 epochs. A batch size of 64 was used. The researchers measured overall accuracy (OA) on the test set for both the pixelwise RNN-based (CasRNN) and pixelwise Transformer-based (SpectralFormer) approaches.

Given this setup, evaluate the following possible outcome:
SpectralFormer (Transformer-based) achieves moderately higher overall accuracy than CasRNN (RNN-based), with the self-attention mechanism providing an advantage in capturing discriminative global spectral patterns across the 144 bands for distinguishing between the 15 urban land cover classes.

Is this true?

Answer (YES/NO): NO